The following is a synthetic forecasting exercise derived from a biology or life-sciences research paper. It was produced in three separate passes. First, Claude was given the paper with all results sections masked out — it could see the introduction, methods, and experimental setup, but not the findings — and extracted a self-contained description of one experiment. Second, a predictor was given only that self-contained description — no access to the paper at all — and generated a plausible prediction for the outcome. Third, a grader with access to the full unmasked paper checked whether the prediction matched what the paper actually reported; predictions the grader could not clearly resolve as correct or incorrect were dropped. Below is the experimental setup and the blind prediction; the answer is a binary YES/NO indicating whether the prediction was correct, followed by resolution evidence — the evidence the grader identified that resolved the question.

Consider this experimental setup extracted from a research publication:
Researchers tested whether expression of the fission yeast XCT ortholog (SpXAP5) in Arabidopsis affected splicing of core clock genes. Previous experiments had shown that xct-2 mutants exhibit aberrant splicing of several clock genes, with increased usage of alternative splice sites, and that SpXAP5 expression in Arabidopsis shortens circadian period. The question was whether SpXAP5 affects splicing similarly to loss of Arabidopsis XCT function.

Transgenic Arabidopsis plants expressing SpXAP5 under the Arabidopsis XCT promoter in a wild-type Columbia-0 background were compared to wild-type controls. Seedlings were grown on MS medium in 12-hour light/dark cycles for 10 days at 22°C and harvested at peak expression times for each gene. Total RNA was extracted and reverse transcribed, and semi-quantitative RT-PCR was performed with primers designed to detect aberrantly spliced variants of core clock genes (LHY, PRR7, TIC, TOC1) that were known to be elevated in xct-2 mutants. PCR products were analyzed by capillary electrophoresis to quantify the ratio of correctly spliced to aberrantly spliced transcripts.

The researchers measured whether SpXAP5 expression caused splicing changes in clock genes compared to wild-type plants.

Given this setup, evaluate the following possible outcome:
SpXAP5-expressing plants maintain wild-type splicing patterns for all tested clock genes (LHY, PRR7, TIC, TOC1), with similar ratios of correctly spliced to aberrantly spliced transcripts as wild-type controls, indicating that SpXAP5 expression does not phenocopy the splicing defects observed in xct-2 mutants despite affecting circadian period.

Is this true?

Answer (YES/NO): YES